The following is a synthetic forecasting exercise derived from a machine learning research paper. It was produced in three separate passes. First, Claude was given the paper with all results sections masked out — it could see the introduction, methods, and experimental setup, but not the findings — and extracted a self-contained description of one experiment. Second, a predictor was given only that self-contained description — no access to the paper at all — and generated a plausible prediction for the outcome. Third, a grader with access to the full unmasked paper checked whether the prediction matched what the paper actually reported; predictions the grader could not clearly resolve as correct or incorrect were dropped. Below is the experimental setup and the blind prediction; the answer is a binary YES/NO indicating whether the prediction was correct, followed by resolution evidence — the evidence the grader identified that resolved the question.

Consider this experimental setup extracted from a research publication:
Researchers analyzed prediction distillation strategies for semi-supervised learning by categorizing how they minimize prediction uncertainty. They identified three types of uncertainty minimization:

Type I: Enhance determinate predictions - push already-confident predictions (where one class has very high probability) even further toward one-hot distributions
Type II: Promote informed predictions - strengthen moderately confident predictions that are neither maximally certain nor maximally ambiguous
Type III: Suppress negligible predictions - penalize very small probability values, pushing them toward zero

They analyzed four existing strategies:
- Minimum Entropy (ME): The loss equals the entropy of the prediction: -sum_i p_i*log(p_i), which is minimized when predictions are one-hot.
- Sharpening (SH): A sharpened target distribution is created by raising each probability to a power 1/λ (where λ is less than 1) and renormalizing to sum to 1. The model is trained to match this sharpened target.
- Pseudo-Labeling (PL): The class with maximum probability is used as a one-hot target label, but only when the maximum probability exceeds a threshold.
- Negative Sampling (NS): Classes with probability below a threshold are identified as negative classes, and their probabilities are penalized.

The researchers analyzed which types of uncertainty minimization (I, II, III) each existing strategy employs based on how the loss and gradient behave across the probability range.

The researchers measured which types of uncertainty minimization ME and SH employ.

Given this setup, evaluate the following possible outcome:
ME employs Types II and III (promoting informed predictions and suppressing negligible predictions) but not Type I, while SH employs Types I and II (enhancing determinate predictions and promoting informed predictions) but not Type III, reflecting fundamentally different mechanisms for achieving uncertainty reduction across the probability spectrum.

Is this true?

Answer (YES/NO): NO